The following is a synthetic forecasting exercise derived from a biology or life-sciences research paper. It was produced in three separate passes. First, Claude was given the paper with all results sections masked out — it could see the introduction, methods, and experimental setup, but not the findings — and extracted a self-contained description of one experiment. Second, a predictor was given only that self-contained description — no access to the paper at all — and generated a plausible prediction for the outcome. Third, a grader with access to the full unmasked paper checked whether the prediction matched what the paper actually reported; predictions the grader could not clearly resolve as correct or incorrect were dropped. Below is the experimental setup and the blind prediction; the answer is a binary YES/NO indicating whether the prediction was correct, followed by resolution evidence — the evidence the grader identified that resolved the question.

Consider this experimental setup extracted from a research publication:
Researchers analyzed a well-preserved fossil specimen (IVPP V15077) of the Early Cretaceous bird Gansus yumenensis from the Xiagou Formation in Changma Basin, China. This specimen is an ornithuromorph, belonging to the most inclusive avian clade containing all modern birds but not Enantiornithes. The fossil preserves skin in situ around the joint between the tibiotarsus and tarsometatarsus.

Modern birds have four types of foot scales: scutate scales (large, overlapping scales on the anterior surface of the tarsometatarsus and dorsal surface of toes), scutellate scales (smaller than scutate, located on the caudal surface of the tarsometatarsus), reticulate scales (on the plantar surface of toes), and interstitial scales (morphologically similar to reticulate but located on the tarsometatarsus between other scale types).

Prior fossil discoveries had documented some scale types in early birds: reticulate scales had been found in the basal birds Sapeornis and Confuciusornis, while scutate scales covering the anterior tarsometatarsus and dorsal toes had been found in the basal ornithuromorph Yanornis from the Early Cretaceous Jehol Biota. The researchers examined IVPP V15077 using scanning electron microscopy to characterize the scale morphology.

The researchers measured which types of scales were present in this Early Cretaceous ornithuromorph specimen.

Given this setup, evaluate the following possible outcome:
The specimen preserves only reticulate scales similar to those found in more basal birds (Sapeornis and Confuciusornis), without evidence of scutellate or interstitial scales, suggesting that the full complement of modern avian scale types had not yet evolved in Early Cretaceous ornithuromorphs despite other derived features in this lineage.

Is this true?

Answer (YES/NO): NO